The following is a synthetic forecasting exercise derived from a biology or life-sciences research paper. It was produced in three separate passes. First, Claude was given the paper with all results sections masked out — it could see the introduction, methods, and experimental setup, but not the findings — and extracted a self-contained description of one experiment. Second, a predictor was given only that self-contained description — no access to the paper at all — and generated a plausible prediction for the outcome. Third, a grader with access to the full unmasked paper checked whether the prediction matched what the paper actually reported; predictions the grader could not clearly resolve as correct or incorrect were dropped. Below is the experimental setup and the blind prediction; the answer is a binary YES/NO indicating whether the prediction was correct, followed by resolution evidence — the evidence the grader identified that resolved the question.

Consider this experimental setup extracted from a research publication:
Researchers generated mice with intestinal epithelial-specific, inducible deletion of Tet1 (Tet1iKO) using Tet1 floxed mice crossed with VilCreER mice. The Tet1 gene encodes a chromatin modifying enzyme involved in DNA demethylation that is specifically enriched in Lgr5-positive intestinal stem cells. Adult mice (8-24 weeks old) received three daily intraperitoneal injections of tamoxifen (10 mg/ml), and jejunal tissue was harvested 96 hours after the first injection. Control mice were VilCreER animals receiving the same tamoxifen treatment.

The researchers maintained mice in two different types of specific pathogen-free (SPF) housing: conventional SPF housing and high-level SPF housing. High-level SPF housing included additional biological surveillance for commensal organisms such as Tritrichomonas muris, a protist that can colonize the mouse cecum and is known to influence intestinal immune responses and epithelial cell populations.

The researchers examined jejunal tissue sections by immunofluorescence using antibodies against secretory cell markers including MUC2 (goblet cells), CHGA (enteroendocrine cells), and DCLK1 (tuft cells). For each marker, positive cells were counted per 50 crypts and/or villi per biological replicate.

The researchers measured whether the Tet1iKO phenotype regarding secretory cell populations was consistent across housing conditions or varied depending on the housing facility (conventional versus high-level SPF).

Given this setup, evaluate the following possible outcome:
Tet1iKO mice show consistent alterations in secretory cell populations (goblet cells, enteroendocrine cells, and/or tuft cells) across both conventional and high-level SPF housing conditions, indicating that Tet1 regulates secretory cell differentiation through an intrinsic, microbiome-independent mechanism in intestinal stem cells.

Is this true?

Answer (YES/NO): NO